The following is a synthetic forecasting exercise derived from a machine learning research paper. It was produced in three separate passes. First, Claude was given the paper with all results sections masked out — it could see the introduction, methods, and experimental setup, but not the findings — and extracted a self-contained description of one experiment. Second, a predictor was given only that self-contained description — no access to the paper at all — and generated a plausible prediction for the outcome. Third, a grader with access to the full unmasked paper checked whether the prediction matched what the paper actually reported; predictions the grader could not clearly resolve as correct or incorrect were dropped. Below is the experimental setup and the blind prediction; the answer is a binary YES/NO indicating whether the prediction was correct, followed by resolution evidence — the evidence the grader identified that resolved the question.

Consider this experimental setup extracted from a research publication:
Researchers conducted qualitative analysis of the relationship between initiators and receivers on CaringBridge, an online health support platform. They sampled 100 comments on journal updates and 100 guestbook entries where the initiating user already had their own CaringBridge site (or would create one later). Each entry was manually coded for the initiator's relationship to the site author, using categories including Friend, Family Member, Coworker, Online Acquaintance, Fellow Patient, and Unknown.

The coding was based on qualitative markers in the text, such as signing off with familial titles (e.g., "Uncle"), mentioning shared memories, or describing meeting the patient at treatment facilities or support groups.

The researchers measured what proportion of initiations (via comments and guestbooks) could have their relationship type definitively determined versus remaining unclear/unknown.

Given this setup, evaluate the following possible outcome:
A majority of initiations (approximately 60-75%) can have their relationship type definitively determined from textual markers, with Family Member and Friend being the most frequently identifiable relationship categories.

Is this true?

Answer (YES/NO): NO